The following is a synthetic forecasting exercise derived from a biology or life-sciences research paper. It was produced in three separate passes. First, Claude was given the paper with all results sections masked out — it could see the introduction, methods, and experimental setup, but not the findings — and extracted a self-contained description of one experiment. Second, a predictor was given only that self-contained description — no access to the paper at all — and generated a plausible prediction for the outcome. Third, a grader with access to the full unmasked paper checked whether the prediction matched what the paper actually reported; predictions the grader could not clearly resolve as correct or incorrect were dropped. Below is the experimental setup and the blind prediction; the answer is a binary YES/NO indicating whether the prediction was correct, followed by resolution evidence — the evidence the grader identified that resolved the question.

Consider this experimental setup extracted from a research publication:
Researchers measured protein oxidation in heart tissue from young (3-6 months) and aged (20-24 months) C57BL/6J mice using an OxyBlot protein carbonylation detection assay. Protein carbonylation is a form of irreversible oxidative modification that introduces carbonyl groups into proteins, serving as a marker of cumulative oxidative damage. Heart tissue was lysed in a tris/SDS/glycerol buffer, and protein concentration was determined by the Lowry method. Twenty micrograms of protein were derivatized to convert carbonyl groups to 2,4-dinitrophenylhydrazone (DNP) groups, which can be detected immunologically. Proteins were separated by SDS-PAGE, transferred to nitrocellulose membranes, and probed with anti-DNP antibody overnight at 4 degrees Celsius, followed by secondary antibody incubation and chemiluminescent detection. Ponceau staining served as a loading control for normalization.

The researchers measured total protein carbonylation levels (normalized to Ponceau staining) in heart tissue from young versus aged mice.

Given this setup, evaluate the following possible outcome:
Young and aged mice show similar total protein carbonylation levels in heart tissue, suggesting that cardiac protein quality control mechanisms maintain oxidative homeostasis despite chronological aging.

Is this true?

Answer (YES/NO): NO